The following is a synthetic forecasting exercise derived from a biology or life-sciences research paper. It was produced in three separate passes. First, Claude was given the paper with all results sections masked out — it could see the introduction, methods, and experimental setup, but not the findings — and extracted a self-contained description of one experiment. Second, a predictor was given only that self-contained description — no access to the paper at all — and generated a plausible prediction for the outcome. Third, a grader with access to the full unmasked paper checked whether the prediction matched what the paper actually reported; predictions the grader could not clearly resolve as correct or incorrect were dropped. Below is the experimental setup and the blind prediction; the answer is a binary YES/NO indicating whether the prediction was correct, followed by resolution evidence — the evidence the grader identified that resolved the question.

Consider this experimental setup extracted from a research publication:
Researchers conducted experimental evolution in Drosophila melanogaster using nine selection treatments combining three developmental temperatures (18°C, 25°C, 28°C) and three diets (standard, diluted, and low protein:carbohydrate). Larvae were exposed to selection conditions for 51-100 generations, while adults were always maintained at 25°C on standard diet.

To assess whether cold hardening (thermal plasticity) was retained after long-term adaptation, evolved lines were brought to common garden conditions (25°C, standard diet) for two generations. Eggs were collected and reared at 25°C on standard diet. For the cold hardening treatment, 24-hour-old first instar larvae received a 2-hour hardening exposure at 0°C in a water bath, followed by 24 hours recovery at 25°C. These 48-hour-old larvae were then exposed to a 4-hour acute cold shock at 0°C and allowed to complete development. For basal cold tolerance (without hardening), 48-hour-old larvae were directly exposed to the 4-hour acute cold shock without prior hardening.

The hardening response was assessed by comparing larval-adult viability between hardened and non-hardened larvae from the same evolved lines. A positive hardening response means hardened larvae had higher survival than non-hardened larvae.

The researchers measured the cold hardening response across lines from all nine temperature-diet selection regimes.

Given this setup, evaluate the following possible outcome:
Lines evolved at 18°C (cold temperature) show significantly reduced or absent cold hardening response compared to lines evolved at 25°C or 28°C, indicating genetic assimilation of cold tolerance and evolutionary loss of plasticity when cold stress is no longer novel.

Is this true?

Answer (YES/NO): NO